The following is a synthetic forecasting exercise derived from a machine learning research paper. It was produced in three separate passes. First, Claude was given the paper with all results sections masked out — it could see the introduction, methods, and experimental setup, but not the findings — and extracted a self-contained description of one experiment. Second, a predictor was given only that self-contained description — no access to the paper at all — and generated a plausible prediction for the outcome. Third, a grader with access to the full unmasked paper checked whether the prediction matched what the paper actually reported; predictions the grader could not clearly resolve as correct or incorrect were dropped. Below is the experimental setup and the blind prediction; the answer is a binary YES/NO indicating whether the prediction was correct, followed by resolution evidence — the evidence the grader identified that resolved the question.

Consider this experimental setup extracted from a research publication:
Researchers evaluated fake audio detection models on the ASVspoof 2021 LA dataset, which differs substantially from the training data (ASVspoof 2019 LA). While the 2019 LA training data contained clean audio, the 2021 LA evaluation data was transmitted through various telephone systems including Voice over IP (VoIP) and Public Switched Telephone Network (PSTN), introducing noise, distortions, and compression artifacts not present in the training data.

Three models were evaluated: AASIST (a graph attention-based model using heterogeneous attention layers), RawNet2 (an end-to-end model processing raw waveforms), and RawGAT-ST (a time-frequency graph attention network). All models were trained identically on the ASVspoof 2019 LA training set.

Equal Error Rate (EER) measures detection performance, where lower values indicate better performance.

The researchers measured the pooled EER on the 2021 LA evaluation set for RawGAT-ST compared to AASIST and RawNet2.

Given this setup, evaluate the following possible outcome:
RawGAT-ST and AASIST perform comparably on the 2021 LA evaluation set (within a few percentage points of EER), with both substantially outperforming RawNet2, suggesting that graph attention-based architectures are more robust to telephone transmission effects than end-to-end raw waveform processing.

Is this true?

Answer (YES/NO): NO